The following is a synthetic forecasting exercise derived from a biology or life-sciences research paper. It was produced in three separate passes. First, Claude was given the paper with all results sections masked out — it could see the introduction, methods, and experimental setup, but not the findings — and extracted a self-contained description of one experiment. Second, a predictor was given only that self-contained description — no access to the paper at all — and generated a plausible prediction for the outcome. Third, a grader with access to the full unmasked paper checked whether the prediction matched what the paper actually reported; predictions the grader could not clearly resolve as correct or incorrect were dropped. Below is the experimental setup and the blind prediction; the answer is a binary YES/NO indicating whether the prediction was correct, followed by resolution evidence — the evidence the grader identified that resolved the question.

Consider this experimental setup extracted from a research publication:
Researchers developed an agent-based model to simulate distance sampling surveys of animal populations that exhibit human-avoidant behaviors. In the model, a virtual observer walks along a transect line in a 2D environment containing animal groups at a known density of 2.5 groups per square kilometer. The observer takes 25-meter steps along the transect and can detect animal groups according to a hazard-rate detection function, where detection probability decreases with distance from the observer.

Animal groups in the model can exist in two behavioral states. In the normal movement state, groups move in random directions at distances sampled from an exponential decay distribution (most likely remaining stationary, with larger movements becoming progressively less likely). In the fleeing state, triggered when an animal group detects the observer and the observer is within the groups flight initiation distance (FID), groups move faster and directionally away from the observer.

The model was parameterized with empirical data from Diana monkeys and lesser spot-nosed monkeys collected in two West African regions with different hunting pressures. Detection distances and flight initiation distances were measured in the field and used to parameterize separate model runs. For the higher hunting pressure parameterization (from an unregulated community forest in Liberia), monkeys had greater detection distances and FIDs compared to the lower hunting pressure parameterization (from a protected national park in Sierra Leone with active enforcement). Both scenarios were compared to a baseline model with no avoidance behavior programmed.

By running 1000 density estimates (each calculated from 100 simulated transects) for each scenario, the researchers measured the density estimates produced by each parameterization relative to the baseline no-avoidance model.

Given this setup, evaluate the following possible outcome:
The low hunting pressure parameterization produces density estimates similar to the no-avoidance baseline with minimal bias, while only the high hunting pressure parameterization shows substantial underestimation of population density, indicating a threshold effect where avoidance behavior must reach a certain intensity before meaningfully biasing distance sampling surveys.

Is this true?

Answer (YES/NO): NO